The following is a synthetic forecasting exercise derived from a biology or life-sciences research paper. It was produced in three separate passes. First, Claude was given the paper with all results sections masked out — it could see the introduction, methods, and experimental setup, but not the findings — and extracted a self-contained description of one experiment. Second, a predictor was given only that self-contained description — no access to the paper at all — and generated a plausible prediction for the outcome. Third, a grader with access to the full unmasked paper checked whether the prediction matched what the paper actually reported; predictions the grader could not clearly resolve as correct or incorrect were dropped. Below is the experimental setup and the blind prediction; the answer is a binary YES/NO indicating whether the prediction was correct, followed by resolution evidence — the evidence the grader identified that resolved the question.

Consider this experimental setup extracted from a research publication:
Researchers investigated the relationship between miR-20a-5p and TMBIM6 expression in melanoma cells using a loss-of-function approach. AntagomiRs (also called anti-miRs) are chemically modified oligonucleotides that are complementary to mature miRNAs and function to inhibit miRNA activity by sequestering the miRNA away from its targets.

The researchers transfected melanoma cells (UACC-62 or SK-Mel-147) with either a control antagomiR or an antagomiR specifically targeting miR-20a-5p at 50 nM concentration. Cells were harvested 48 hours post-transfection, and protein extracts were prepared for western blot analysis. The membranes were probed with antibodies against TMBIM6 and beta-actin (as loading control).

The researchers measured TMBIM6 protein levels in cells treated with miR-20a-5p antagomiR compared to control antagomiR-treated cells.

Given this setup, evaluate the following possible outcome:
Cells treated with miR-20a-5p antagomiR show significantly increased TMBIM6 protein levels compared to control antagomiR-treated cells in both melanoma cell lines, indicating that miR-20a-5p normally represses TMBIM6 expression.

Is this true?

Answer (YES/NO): NO